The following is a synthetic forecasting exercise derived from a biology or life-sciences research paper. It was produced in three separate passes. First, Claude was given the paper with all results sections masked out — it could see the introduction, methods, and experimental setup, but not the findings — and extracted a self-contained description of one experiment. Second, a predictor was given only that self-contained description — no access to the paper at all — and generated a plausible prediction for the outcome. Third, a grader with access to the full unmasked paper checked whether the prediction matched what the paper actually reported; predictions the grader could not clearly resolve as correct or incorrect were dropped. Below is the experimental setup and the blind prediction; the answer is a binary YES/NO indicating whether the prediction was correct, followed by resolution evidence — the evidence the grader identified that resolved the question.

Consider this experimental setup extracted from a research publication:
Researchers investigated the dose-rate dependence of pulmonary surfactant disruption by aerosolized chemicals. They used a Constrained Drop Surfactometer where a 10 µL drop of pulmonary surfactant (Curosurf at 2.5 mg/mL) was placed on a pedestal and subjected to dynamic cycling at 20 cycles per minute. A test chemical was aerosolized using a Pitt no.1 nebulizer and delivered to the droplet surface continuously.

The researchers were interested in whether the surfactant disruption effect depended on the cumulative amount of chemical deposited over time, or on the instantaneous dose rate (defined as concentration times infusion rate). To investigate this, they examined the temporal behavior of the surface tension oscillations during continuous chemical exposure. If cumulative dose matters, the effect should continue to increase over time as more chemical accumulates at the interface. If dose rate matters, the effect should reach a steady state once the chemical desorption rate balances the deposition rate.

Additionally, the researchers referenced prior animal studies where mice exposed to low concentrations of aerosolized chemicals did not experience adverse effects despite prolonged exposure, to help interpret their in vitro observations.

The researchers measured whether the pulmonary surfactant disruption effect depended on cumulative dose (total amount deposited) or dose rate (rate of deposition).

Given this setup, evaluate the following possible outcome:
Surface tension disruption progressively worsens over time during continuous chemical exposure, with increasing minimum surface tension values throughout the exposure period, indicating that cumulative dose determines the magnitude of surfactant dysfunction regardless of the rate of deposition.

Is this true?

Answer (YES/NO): NO